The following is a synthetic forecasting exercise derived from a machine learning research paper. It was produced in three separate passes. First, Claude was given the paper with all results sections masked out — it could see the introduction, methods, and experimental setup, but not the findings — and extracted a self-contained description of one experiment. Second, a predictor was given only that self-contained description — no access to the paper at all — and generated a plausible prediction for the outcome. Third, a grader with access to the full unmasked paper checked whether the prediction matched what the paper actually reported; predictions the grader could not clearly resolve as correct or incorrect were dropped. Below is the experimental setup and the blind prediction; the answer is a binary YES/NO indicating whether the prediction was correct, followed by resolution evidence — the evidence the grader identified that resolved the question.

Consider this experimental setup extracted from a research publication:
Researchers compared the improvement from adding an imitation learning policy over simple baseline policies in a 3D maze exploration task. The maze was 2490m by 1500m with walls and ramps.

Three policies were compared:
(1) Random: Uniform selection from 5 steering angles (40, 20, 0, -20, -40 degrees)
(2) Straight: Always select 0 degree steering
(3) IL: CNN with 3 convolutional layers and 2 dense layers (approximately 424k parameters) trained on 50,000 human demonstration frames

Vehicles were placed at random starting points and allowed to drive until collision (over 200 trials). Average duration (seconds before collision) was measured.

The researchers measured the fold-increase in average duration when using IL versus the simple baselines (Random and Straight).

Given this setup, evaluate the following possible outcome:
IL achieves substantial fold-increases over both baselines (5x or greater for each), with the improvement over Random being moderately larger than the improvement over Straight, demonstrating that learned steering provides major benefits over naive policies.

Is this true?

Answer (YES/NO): NO